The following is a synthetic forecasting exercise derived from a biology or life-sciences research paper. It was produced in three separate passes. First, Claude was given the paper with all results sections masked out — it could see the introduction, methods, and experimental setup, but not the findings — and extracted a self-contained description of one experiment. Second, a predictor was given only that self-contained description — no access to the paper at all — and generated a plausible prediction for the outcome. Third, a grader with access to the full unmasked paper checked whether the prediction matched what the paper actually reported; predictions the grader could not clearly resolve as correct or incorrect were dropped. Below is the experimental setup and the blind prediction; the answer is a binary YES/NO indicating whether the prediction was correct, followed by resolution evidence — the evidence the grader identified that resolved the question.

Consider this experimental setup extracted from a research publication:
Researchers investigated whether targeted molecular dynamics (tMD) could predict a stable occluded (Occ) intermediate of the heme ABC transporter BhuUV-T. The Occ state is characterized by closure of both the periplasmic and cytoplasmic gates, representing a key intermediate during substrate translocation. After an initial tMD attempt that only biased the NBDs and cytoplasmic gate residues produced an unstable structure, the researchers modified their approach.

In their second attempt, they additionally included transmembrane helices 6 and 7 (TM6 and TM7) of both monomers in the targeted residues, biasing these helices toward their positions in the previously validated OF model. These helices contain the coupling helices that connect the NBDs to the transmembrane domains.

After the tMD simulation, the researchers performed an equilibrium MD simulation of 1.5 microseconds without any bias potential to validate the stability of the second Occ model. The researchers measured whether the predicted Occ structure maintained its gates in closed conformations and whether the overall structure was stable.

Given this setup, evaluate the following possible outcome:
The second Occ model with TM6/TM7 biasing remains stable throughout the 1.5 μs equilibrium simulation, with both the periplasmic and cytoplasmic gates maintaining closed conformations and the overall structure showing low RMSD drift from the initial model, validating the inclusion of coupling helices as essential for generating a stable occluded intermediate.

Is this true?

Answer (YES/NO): YES